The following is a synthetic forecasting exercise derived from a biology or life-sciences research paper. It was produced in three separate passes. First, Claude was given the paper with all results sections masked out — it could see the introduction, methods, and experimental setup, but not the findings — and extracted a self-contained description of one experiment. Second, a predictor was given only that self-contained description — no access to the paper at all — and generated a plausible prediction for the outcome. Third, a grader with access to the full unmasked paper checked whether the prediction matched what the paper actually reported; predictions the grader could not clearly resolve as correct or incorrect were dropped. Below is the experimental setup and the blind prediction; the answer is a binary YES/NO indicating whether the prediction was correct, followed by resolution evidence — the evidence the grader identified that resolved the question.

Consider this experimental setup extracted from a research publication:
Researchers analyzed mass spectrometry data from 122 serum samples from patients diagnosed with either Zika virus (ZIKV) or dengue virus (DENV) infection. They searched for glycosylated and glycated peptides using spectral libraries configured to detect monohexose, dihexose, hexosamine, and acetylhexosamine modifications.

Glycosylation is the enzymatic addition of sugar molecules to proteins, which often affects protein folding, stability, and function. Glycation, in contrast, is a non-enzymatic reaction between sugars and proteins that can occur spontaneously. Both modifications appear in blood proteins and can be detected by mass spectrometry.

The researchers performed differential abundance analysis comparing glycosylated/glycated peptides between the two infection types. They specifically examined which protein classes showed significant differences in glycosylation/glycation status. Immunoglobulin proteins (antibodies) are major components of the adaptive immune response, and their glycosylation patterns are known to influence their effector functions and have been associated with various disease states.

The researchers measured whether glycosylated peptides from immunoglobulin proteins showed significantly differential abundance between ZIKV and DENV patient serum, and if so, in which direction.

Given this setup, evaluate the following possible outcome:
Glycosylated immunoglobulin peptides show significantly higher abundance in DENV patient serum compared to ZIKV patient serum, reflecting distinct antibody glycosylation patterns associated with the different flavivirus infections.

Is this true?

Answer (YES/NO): NO